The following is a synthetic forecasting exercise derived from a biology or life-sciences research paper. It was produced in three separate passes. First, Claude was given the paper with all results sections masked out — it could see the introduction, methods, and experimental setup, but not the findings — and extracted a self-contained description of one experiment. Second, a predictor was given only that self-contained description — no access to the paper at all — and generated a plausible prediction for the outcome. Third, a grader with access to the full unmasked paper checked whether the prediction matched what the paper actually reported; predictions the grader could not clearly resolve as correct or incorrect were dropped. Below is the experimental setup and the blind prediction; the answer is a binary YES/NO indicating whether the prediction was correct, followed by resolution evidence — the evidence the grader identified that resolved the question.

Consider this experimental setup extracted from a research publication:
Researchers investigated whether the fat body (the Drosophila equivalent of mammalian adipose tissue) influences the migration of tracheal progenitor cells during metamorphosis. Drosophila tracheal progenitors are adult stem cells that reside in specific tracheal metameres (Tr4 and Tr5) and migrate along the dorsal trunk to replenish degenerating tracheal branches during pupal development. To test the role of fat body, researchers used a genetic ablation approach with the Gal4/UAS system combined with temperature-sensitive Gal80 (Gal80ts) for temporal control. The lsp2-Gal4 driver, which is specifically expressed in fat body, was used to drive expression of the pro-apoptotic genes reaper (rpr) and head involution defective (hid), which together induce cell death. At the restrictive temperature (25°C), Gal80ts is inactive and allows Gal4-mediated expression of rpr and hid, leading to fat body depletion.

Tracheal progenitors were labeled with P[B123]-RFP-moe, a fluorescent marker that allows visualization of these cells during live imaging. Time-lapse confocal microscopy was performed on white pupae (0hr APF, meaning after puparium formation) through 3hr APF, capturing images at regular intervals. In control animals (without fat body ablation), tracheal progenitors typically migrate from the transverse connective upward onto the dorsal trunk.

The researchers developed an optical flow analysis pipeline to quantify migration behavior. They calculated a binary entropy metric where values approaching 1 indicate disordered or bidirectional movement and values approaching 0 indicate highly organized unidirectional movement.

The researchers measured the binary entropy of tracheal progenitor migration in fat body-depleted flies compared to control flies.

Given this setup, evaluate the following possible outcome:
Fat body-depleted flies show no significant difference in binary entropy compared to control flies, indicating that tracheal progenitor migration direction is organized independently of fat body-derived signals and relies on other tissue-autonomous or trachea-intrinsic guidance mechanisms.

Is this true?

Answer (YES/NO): NO